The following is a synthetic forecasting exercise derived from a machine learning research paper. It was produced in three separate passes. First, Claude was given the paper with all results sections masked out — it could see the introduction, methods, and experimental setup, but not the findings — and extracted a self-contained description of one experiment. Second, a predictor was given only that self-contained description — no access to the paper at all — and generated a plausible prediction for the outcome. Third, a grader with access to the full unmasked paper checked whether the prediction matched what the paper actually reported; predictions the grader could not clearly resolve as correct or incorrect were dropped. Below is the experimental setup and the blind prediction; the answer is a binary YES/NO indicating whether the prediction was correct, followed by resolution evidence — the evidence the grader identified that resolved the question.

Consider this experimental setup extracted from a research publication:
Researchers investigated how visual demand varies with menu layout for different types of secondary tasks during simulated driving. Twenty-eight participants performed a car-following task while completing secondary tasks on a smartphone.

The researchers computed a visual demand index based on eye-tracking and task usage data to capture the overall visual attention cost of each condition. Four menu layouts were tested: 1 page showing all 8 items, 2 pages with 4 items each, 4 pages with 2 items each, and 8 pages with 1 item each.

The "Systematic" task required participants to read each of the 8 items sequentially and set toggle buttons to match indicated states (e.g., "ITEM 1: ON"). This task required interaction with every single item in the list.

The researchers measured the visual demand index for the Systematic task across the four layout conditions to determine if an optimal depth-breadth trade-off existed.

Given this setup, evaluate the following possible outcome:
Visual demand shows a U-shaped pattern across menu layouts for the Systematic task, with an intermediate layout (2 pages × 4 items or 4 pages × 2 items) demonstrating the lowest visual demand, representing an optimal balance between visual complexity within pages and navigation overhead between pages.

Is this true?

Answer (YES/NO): NO